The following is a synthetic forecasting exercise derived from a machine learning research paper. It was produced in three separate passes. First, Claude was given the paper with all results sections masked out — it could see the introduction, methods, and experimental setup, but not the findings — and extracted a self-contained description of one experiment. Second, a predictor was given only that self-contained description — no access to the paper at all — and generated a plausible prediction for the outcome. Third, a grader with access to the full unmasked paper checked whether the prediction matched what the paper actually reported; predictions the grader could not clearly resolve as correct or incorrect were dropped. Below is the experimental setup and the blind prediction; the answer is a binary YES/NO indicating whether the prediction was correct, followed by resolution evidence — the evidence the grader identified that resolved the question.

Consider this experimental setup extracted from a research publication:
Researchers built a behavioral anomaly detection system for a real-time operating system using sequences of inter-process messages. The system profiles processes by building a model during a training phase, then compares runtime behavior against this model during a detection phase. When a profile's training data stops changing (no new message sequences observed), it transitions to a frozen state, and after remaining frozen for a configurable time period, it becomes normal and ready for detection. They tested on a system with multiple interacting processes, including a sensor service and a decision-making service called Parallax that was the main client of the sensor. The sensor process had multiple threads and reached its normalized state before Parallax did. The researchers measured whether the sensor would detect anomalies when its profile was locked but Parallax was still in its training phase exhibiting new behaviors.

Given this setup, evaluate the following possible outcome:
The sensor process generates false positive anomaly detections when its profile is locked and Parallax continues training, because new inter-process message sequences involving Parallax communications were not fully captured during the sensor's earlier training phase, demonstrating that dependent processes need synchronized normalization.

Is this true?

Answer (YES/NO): YES